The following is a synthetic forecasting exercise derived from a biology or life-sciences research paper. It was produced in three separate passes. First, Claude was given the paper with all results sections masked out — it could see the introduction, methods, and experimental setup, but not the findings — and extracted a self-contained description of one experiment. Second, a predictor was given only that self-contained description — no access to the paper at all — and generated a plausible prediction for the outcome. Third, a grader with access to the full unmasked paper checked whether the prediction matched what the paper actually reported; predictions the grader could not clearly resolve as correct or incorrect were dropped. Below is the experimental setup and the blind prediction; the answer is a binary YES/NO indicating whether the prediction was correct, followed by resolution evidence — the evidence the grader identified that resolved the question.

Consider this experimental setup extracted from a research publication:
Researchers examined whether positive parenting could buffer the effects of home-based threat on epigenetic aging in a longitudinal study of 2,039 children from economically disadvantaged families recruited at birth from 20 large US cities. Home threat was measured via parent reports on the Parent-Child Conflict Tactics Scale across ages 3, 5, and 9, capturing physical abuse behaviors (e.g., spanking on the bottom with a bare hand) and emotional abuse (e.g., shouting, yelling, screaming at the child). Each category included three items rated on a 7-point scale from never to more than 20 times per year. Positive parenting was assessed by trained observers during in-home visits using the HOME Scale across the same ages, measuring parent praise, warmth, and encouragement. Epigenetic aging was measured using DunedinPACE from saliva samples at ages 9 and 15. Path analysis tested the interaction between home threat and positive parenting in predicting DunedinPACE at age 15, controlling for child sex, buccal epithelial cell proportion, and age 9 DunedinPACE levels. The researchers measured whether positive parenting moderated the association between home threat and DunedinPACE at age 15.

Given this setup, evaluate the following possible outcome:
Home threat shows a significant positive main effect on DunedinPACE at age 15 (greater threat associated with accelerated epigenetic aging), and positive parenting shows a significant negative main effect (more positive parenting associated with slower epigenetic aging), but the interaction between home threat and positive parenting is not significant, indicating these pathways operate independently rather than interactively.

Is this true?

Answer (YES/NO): NO